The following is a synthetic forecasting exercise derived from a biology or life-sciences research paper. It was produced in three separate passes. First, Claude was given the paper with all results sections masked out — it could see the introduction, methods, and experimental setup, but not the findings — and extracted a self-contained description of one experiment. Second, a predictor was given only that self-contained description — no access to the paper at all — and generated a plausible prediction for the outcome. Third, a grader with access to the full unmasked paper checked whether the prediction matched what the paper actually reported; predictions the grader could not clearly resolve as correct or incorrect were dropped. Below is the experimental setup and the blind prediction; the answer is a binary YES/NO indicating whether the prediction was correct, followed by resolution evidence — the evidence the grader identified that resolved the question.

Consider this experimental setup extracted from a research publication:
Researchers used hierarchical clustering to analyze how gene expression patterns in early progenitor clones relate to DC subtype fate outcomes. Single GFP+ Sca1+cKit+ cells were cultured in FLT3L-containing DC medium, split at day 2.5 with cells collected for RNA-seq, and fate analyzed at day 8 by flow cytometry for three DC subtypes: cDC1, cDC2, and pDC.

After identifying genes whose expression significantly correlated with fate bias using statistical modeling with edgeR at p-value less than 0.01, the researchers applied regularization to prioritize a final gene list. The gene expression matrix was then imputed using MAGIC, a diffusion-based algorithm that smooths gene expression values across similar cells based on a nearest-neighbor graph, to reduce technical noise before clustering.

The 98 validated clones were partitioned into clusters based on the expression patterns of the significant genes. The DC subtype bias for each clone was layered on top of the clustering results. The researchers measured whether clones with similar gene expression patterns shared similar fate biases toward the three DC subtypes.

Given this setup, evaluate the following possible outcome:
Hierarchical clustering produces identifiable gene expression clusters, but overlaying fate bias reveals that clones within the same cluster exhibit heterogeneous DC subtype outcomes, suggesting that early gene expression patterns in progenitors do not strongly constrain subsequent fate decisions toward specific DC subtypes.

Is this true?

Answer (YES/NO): NO